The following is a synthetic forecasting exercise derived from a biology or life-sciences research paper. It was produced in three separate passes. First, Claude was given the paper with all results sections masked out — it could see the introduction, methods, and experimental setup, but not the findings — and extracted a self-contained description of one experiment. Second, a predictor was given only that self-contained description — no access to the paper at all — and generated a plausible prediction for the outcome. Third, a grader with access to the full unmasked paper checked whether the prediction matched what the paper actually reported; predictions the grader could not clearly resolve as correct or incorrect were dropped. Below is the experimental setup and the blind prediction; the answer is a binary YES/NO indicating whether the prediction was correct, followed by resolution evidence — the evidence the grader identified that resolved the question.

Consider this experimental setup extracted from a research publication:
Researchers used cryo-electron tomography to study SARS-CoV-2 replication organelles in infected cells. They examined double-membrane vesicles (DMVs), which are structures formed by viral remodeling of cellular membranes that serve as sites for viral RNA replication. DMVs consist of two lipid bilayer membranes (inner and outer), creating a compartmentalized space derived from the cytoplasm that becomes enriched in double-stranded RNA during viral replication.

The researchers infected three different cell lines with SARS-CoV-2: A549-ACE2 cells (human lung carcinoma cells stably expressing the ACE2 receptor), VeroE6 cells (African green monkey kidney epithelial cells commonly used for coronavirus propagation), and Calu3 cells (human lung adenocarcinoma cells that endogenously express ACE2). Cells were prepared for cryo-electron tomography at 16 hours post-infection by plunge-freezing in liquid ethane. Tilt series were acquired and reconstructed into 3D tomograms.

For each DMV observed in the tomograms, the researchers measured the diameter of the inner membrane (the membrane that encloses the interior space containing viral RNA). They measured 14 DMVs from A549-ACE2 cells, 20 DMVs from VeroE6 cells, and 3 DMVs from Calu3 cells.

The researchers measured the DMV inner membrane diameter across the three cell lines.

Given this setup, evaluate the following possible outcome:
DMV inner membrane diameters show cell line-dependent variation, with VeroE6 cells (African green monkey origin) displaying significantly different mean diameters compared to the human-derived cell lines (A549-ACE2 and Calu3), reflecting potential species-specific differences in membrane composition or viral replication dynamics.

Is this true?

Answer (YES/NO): NO